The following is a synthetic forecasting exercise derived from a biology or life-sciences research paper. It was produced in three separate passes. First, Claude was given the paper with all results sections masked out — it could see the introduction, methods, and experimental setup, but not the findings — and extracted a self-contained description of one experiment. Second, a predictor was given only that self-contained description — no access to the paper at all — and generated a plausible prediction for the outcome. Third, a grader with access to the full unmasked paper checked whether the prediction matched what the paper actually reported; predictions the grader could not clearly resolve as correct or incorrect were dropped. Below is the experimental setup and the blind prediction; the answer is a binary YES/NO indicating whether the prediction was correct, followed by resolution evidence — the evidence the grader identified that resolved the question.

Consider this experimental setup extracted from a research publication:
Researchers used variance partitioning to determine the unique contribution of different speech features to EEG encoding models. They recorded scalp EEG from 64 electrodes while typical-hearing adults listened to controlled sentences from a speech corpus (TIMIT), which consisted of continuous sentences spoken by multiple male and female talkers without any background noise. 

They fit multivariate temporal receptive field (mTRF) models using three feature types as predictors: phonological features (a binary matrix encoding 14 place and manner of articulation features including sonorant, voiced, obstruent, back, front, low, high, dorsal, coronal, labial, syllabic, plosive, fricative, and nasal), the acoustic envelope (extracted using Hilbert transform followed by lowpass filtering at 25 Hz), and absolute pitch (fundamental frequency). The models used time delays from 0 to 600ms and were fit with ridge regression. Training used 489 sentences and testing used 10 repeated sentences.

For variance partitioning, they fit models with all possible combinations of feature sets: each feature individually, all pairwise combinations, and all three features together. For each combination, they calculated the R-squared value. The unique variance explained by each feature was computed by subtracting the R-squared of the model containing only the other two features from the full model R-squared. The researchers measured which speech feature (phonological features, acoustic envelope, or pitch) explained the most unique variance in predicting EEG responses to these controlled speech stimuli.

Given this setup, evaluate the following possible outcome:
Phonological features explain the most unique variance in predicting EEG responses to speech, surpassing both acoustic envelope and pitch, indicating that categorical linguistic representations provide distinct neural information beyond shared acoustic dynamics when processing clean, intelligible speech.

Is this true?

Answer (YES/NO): YES